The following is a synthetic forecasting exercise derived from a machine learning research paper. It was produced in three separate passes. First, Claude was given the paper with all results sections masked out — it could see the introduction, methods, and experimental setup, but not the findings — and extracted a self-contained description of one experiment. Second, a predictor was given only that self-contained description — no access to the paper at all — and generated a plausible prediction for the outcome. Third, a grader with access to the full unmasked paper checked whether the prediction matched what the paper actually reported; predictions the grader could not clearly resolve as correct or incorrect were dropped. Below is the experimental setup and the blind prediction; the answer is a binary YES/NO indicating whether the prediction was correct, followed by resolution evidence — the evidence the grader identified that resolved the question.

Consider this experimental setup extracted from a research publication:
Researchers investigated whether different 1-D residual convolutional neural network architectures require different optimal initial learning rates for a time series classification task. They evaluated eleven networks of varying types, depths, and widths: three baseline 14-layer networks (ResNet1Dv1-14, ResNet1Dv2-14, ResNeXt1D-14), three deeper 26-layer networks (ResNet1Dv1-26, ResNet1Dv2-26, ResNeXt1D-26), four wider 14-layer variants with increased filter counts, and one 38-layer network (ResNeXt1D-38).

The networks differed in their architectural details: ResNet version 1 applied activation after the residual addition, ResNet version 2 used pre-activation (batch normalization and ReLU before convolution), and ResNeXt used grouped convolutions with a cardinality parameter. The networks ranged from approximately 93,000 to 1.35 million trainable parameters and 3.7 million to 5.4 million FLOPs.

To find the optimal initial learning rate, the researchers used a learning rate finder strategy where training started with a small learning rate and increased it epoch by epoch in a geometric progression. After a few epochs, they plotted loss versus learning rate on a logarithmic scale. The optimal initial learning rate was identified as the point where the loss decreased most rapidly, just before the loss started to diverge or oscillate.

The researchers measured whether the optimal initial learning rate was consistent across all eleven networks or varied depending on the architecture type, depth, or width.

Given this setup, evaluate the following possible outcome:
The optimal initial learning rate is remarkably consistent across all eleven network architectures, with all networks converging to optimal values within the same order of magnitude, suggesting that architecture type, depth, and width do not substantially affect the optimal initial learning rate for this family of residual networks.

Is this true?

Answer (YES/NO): YES